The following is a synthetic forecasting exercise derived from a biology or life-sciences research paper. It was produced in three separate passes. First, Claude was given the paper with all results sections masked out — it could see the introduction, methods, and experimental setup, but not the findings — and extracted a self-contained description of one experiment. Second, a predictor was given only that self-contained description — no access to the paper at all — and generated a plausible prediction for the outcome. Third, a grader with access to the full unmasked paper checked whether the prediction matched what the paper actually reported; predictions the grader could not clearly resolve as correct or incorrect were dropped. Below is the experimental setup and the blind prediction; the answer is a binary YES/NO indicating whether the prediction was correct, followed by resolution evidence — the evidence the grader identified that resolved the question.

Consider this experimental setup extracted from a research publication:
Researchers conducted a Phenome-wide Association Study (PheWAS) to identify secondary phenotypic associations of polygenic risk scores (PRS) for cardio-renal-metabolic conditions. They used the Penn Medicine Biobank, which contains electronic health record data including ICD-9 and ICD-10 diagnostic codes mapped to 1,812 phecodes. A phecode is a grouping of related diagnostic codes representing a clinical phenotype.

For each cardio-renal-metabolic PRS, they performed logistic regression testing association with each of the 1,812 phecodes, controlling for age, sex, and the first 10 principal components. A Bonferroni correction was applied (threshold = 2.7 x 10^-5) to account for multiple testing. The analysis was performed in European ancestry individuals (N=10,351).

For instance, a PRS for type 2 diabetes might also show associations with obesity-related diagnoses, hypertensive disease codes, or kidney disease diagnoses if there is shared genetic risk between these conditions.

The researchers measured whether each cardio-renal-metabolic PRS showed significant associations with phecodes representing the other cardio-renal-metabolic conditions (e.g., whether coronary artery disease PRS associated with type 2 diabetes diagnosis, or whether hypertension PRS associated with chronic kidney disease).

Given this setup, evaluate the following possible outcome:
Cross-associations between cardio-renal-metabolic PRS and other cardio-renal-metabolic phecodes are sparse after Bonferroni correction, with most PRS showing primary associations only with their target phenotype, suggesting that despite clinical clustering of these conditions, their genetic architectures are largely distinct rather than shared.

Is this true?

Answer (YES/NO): NO